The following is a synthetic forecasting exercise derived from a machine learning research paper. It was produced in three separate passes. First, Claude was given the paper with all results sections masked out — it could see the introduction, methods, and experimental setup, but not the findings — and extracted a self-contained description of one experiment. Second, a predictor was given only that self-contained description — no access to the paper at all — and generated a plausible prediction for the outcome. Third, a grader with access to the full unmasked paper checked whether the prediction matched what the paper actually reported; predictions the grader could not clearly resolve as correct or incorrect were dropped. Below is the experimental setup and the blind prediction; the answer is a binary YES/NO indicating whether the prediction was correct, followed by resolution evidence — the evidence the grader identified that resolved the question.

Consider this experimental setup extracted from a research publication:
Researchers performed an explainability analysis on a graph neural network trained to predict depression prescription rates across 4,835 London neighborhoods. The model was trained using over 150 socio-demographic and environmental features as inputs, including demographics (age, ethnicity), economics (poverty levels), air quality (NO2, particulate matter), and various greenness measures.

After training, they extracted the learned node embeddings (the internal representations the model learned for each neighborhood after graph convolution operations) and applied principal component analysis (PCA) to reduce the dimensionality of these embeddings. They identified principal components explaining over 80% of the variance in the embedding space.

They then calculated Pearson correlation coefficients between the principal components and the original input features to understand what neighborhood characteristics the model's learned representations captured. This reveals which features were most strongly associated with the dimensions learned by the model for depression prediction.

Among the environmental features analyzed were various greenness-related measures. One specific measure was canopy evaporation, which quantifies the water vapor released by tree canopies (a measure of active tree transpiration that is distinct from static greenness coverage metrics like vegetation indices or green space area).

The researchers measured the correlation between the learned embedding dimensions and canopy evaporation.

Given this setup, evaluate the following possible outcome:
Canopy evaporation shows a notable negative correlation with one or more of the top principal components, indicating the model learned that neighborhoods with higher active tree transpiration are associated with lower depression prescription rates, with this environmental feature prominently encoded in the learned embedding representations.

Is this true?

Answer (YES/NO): NO